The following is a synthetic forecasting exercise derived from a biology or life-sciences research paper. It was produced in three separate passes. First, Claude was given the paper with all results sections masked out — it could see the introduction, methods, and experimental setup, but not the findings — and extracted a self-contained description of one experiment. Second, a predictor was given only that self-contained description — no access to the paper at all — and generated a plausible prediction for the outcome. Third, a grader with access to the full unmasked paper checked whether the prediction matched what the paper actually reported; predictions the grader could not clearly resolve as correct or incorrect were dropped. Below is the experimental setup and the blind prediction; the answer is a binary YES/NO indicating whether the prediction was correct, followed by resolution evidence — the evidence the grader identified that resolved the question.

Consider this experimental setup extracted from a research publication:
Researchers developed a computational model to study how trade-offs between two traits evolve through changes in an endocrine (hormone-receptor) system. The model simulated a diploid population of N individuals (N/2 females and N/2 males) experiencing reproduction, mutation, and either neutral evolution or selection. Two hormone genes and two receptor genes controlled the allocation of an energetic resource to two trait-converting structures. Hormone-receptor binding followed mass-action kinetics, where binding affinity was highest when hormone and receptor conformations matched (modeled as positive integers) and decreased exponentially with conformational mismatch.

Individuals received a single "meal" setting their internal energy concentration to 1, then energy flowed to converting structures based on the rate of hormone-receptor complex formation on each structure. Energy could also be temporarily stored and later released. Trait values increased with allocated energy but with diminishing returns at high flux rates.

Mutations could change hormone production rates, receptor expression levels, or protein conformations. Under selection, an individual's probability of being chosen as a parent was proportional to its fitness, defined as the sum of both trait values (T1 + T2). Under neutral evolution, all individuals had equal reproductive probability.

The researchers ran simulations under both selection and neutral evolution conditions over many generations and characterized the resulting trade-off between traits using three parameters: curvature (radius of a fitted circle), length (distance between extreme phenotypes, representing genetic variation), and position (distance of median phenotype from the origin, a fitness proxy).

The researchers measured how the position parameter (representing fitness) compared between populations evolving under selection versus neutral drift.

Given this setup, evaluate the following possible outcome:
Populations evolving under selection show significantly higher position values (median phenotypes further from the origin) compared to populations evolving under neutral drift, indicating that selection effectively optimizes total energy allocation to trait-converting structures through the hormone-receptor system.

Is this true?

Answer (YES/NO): NO